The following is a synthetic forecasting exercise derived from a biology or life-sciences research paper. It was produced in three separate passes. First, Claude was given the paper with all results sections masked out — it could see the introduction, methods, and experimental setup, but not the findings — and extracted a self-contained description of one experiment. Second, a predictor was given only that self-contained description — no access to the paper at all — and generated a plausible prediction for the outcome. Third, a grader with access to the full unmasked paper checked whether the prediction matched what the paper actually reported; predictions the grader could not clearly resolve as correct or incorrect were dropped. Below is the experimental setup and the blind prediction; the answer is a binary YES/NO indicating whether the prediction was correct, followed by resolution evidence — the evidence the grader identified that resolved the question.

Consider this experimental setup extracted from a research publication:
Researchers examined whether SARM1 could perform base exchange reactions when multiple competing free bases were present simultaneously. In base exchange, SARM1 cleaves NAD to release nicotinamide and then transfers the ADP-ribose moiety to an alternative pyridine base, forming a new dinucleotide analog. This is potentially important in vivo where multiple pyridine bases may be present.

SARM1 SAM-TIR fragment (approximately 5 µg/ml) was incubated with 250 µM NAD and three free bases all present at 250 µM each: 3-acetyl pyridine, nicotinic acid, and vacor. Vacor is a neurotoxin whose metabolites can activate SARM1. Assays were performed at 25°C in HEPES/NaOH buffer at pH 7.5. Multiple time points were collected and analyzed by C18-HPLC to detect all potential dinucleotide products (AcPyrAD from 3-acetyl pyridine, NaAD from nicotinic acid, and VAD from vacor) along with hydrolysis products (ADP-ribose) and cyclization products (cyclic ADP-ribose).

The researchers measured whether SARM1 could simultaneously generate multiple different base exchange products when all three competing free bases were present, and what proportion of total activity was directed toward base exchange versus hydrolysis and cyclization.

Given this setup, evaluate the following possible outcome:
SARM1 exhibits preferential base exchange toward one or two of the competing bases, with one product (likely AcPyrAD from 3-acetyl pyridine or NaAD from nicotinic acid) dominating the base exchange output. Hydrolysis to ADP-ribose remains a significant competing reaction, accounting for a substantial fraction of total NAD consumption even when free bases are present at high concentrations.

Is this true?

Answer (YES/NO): NO